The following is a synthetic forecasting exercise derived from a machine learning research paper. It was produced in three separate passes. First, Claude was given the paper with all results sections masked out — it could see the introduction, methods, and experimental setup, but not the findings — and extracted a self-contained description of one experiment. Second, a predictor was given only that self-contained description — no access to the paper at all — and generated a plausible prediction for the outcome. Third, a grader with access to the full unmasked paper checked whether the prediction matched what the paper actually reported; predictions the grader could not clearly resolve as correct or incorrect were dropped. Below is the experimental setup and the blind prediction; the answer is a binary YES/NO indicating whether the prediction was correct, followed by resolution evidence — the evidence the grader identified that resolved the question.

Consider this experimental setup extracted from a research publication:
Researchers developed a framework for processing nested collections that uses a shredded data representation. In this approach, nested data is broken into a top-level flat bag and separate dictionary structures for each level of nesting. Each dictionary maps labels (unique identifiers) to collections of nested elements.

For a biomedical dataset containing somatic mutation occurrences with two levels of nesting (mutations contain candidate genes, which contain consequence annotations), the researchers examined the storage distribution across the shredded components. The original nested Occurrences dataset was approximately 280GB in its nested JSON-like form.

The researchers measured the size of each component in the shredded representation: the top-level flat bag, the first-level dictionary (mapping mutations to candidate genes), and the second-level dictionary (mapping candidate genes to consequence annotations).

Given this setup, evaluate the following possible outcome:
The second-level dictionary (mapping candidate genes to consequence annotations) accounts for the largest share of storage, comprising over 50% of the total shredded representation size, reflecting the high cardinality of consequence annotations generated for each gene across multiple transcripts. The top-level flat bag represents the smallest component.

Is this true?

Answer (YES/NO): NO